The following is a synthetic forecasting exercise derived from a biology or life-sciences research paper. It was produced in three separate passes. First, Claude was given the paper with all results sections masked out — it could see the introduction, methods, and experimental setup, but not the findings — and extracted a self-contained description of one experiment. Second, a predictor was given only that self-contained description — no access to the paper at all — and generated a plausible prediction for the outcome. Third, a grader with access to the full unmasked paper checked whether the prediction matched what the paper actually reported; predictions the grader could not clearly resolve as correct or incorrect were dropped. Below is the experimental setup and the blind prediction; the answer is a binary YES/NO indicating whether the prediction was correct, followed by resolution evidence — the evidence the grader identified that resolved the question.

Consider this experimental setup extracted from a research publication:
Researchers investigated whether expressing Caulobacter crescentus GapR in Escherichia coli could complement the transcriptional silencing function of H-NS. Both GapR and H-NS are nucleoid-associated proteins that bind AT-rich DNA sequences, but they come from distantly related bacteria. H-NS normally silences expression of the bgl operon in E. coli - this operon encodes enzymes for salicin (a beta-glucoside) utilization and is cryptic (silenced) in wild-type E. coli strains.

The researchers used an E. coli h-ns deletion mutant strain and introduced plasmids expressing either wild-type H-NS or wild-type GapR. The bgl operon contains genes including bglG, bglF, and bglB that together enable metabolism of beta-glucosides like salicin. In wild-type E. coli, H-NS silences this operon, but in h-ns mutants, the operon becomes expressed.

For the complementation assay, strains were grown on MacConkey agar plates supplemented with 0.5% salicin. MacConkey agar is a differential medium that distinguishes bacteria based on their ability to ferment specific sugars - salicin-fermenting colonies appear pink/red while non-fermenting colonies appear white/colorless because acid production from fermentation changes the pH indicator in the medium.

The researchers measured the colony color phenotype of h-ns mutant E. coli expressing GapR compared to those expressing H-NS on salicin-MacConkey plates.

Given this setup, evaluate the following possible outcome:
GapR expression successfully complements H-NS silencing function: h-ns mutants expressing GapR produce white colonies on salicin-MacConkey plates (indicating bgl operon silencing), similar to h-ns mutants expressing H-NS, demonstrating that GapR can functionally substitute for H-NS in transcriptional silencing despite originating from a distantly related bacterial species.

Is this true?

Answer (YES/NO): NO